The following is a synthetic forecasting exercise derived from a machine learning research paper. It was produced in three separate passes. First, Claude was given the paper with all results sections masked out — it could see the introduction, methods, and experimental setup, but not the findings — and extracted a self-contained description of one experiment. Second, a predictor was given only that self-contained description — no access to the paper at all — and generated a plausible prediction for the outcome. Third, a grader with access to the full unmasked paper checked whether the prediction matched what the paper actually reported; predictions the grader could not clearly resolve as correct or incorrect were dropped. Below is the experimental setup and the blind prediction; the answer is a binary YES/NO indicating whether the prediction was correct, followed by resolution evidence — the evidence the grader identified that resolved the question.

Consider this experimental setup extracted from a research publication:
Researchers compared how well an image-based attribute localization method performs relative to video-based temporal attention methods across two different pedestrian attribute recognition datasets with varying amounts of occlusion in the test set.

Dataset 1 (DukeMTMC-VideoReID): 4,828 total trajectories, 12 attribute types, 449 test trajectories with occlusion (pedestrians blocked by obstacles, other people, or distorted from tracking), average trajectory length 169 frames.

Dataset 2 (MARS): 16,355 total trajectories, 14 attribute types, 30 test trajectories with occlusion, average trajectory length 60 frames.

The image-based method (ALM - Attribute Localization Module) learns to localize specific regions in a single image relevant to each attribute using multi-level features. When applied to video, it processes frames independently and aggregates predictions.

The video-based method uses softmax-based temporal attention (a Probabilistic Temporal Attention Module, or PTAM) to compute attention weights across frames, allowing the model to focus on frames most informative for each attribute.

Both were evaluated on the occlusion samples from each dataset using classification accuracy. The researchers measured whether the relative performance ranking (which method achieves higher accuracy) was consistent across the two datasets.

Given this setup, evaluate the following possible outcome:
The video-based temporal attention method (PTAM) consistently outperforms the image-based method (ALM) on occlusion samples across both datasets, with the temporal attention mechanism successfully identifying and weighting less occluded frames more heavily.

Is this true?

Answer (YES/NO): NO